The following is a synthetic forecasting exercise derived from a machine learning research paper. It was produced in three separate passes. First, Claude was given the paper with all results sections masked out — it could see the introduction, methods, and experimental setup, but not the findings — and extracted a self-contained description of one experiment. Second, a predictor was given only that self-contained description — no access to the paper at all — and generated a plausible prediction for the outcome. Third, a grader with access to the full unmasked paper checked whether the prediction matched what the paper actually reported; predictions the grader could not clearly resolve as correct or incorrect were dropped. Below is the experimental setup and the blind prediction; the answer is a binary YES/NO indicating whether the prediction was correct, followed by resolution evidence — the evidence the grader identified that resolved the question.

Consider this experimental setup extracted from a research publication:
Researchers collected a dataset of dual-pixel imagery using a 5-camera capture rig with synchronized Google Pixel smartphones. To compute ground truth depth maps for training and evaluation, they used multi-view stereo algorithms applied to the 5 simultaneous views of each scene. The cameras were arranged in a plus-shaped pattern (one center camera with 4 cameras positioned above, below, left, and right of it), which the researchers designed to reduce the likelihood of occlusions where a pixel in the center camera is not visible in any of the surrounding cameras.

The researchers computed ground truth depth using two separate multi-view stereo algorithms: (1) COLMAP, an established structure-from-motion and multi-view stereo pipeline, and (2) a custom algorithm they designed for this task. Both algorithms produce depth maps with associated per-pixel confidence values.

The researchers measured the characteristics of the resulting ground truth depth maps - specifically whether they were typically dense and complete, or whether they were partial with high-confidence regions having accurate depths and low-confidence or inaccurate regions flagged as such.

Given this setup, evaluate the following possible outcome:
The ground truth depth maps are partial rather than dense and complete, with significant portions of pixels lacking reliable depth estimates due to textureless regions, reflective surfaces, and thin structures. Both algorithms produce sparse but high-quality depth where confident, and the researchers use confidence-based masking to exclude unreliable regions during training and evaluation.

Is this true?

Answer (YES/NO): NO